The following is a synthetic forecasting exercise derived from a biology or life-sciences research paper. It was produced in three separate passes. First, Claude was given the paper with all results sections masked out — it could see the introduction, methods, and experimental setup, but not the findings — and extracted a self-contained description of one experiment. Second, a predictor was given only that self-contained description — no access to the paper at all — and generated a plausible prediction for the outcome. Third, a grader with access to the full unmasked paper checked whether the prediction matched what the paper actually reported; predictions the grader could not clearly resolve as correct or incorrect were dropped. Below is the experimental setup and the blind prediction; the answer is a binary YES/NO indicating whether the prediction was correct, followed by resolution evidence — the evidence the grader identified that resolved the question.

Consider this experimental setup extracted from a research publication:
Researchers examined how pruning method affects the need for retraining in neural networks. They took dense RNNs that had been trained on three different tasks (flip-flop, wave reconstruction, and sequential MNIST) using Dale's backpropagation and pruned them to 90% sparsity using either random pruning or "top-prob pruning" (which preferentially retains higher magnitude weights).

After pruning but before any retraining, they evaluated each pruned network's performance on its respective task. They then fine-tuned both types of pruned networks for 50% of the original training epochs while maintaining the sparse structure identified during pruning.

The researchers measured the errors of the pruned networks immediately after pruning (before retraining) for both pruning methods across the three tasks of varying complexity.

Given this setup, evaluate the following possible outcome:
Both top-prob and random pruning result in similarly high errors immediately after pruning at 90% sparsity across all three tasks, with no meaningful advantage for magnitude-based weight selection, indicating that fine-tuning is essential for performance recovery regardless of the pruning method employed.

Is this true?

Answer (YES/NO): NO